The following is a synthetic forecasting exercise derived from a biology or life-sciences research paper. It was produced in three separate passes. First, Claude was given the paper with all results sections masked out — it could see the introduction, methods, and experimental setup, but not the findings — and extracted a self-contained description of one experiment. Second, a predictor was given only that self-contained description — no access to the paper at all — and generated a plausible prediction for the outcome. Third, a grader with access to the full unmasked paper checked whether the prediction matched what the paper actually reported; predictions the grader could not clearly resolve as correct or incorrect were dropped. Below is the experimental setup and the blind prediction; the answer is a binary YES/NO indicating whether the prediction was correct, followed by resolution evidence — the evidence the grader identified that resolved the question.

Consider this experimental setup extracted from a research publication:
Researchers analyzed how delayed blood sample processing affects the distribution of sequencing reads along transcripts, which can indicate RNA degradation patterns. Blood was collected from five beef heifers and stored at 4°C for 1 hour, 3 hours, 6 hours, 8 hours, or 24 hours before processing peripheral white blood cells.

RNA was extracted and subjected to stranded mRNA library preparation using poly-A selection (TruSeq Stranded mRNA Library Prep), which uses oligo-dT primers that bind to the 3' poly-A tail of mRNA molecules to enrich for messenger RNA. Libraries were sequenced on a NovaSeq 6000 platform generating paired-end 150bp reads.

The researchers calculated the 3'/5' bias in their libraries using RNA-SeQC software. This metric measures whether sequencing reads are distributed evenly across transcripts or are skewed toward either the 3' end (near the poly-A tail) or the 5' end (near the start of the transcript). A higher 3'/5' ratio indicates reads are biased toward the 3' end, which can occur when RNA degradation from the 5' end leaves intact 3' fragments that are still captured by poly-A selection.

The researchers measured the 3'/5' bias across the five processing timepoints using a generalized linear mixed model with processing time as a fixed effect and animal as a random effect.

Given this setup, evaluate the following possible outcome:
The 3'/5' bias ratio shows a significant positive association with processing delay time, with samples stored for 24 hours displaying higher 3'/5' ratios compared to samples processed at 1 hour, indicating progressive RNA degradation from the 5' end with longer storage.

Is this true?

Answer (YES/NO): NO